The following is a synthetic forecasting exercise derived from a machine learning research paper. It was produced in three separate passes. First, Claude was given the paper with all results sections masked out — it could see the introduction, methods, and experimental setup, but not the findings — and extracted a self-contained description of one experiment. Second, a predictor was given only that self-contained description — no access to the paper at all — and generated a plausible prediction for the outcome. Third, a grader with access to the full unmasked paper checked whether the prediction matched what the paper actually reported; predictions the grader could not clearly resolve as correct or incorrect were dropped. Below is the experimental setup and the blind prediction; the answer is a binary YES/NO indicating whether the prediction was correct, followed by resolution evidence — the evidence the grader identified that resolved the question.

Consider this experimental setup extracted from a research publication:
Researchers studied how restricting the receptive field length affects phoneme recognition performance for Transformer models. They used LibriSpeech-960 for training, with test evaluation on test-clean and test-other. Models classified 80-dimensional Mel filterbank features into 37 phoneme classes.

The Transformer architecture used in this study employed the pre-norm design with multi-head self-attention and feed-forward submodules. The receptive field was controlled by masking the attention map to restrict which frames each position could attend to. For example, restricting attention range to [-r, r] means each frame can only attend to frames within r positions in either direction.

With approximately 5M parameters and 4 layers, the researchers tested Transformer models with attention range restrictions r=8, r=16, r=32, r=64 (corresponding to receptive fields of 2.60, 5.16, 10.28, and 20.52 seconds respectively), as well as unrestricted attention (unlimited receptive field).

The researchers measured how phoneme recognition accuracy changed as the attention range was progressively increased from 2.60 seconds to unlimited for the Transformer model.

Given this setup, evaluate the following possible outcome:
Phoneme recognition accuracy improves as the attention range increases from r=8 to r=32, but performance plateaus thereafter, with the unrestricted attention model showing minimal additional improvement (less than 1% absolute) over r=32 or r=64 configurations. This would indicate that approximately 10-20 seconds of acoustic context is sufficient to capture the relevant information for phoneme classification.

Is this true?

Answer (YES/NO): NO